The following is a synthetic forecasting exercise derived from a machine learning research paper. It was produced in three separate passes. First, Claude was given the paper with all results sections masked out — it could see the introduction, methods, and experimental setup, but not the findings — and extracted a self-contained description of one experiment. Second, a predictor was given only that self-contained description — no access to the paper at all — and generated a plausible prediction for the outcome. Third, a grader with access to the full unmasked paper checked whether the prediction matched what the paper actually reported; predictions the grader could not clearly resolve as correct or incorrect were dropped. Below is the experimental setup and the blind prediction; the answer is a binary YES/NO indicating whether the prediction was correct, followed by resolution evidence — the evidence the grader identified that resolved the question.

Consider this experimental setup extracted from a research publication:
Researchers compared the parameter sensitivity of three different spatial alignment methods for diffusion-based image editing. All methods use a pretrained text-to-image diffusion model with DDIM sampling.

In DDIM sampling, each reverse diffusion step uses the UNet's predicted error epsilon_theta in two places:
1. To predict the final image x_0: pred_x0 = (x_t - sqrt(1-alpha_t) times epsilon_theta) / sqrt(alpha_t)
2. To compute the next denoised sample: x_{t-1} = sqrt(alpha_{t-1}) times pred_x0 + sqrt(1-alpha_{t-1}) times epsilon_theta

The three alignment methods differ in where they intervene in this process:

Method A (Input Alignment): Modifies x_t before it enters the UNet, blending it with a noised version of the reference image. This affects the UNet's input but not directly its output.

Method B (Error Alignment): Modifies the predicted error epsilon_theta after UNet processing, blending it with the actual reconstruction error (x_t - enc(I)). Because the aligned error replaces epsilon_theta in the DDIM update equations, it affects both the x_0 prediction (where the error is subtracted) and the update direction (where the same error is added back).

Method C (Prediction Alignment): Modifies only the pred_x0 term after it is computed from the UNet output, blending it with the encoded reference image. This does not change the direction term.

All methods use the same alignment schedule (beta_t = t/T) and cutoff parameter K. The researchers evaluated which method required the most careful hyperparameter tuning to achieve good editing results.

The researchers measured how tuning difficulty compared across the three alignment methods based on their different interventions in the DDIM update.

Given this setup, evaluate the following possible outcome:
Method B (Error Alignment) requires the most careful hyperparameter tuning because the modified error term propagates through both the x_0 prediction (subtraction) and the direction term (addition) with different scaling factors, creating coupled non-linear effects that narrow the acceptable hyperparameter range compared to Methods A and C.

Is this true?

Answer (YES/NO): YES